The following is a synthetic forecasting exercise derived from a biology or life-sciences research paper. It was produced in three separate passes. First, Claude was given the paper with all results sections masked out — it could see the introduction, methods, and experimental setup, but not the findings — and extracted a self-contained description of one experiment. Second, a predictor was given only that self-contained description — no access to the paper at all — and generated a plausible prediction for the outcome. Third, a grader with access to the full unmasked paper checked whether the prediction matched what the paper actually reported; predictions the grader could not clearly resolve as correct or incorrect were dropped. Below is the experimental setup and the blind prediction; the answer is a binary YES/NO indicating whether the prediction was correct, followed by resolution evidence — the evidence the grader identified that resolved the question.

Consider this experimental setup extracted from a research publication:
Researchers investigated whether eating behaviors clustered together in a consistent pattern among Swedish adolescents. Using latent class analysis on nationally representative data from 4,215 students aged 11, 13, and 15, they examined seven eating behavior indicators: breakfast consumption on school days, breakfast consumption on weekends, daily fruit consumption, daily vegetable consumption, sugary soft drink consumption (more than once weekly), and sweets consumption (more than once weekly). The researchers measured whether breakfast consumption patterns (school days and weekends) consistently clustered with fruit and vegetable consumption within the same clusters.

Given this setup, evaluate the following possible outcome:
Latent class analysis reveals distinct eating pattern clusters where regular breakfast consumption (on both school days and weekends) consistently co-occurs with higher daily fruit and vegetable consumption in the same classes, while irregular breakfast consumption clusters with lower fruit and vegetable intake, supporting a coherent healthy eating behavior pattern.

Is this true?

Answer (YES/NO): NO